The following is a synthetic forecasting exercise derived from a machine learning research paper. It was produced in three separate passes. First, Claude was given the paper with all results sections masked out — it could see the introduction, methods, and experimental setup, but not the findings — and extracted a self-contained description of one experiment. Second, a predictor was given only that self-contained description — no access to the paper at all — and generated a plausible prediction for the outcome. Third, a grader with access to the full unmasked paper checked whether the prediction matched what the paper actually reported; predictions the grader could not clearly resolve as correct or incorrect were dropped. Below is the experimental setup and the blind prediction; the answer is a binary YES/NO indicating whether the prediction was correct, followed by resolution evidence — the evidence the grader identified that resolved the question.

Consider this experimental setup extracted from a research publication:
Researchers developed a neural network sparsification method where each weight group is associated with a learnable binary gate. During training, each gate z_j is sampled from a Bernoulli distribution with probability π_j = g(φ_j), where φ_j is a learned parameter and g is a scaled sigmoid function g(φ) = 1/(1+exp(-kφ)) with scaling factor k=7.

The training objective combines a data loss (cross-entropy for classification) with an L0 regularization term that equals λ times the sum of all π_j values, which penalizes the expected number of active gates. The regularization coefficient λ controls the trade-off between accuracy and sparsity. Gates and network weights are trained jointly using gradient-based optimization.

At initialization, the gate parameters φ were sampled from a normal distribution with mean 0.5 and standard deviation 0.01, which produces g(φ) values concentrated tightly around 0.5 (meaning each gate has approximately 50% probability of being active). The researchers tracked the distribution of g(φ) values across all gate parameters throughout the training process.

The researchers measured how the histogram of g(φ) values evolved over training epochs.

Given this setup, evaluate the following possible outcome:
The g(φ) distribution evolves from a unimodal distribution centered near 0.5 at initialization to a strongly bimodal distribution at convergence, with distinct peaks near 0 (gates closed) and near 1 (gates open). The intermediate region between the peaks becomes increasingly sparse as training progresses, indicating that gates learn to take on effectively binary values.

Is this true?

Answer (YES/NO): YES